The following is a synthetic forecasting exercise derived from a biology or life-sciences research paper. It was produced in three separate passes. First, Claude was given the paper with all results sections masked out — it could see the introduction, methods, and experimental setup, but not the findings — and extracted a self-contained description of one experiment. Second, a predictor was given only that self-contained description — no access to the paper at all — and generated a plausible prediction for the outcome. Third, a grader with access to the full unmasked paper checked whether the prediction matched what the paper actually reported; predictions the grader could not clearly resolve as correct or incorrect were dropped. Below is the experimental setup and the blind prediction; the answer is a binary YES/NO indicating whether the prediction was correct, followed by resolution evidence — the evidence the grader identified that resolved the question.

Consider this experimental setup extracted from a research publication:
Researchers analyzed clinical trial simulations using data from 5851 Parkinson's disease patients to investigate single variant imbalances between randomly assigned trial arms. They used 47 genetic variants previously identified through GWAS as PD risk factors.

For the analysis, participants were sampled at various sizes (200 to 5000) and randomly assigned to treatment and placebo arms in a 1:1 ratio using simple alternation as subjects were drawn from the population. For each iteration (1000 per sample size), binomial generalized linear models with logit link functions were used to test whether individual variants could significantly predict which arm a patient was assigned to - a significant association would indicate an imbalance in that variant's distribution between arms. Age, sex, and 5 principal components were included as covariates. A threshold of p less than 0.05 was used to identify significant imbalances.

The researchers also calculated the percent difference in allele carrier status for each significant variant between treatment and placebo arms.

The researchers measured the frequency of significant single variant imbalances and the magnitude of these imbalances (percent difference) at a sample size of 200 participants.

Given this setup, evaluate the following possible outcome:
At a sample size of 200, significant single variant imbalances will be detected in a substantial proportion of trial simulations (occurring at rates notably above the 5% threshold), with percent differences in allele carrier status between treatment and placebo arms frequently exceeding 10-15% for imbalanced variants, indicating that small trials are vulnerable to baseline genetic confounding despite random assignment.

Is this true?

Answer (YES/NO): YES